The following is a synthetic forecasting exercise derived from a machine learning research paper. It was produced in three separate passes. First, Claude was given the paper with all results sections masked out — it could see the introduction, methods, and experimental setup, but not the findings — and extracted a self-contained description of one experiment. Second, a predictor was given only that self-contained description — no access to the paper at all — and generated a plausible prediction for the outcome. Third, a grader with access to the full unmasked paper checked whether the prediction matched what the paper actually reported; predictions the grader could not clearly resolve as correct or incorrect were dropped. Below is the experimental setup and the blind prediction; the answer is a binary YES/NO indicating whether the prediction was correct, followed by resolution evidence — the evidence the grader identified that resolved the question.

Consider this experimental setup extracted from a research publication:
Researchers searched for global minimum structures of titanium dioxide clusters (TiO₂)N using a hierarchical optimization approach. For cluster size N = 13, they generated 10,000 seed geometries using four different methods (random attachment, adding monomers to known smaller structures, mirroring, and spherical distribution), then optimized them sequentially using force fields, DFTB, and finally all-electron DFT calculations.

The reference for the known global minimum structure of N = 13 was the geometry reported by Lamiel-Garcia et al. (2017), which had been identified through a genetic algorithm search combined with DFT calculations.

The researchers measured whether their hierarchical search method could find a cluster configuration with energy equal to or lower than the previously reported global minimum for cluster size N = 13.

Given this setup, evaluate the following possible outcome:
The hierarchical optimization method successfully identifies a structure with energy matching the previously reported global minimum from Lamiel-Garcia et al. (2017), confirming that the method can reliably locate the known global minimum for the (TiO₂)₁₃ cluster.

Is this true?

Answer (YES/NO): NO